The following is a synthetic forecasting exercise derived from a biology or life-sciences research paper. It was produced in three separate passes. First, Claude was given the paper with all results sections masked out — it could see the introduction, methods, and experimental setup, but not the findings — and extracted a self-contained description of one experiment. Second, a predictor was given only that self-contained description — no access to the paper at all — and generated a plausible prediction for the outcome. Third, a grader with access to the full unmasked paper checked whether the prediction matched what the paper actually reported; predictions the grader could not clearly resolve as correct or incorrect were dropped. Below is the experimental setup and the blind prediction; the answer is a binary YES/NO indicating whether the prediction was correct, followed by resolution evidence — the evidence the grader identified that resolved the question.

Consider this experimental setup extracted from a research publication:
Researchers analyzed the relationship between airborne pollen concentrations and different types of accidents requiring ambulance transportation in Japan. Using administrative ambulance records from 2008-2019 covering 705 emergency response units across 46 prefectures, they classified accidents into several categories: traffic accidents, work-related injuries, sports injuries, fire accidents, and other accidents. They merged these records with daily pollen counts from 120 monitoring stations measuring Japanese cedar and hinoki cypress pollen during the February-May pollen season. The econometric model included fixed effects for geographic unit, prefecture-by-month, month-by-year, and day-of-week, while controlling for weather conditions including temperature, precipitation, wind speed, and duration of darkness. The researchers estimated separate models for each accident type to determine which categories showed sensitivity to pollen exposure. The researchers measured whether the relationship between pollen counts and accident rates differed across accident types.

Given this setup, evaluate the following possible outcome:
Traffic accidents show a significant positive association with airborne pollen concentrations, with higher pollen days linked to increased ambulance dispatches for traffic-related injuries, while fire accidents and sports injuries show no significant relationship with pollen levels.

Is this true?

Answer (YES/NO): NO